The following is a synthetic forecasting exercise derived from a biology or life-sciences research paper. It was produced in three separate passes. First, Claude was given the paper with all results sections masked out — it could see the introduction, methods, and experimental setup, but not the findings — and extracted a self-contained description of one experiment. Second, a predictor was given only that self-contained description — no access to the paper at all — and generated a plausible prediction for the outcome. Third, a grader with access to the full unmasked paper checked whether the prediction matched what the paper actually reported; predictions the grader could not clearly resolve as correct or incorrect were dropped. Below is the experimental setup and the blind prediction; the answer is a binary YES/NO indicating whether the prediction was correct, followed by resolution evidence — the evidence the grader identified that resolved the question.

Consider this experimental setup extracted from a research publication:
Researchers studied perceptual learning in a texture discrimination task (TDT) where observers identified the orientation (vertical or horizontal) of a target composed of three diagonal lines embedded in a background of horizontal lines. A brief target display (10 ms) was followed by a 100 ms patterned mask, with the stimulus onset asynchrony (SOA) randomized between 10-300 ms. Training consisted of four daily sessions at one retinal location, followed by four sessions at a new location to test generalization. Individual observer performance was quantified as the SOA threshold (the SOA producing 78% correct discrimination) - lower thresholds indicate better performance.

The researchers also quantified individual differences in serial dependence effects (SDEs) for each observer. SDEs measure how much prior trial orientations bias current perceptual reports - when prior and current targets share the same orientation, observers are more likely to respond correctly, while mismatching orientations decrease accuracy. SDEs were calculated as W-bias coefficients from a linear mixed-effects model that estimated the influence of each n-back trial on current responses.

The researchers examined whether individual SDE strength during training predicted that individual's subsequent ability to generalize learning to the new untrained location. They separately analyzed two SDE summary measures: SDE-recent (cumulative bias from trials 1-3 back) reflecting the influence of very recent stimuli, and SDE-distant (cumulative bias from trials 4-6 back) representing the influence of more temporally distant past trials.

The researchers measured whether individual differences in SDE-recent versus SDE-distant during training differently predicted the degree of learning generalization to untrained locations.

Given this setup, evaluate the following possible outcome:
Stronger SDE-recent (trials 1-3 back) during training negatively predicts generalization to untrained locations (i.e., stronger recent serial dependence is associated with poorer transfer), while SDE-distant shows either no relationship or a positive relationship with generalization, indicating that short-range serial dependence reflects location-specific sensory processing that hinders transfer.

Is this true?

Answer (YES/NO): NO